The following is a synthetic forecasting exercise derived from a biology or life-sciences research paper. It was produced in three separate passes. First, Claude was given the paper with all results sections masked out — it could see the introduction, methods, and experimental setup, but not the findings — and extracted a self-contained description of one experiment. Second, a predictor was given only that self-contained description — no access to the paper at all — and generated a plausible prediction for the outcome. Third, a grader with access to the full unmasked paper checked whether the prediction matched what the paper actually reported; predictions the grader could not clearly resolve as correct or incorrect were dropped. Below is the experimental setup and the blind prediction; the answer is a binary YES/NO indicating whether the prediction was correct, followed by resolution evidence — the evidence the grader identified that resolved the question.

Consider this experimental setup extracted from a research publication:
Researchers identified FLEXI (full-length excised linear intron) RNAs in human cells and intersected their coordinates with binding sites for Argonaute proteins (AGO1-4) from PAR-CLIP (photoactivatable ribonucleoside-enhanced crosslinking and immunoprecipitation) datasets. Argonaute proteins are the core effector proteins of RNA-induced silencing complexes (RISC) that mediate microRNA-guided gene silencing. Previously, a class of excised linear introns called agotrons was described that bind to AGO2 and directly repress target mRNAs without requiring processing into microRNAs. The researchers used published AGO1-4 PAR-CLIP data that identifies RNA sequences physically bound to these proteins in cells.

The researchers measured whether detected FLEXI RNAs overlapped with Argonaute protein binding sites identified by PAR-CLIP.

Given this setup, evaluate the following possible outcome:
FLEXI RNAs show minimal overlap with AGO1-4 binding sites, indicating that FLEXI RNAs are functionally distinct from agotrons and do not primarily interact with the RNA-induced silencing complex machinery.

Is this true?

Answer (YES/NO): NO